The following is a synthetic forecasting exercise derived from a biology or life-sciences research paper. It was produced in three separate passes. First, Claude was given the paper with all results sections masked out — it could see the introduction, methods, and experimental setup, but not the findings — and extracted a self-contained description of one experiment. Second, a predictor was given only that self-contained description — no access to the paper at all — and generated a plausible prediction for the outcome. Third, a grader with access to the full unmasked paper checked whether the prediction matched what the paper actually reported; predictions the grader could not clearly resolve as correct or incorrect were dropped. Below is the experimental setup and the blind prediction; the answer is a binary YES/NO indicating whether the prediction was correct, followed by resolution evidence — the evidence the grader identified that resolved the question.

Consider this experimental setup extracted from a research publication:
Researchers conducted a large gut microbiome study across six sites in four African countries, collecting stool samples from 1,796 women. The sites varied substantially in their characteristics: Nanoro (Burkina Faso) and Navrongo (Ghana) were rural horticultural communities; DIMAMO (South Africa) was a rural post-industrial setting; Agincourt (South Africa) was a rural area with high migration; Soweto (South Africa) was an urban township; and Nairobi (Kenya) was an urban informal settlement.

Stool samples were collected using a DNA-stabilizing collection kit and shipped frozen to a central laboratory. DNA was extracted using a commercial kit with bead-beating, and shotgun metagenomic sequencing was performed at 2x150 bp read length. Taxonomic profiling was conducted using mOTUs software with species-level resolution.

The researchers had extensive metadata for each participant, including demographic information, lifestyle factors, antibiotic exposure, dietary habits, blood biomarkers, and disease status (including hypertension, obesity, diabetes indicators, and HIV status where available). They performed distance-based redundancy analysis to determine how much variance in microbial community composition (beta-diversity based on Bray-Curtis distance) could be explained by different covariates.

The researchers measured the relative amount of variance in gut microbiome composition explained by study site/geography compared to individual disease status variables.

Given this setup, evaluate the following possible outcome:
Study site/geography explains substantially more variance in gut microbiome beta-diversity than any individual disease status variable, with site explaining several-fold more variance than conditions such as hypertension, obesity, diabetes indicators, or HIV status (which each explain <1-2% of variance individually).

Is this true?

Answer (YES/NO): YES